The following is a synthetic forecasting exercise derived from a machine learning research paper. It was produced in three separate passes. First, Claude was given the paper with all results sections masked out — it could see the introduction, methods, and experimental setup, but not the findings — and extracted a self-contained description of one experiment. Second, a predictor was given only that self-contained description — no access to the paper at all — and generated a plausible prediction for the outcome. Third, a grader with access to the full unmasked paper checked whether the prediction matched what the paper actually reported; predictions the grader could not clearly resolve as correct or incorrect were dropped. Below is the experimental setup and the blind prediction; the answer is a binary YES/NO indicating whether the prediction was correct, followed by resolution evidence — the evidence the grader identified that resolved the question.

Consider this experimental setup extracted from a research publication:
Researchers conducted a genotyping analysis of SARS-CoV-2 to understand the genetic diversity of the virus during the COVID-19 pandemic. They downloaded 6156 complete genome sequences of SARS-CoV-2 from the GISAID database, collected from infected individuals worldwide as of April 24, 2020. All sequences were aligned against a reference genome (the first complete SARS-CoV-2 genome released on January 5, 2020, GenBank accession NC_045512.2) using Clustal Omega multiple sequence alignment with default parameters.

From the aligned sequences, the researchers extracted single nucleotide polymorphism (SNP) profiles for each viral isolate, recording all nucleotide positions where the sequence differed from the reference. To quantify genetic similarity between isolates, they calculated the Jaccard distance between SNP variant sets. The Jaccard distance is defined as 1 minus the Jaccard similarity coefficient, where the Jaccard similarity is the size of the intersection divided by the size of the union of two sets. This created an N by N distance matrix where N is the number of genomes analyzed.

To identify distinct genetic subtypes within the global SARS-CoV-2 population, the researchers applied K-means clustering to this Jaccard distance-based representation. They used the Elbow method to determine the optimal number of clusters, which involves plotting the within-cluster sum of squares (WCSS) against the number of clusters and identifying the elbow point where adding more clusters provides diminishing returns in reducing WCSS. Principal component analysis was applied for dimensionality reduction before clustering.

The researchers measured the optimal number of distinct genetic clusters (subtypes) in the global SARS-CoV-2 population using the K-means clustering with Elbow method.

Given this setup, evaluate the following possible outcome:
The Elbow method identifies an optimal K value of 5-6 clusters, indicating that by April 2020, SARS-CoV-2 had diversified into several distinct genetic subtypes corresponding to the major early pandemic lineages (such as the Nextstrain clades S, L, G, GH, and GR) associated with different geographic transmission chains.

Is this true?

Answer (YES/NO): YES